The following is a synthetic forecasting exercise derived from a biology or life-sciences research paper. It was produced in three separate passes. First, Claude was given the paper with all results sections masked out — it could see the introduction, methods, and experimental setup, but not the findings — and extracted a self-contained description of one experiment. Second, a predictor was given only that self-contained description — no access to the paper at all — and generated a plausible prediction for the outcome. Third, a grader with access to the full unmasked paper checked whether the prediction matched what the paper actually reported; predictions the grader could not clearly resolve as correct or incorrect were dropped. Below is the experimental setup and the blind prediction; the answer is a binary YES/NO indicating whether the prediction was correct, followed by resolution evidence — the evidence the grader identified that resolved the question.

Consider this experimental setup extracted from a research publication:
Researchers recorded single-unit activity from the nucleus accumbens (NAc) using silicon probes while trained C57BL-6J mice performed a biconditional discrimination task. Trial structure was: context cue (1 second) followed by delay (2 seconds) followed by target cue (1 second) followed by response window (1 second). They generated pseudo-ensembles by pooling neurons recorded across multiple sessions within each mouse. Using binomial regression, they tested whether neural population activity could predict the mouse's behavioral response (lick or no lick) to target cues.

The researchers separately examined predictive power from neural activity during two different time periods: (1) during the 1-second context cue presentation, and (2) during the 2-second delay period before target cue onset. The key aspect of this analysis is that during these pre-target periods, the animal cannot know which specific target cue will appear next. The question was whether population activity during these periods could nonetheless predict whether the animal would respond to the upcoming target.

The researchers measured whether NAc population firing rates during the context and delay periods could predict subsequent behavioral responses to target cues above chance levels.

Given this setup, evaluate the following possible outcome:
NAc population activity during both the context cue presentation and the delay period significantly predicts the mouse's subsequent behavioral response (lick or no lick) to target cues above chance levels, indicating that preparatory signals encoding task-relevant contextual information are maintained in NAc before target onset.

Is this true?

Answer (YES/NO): NO